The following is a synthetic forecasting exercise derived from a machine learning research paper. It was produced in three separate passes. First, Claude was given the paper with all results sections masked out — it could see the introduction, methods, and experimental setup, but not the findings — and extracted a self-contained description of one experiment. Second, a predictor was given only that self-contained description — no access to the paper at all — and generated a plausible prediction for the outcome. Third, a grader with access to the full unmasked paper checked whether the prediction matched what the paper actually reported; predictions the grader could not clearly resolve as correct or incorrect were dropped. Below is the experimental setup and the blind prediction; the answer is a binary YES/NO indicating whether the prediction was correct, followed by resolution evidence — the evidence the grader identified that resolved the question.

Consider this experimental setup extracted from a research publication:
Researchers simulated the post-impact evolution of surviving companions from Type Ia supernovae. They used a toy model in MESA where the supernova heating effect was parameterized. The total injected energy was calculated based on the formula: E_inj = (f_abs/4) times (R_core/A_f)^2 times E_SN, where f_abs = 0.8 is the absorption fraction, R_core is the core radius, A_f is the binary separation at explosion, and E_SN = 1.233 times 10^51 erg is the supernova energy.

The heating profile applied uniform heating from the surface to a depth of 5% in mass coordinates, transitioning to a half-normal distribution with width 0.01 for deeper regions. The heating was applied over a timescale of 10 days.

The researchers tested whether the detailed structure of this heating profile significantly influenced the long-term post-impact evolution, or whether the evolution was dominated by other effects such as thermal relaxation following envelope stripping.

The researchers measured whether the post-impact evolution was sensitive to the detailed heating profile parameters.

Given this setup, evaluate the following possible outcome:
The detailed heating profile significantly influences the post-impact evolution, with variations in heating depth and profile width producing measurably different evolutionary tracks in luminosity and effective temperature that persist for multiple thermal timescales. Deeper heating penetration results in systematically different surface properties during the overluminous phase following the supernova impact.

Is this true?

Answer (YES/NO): NO